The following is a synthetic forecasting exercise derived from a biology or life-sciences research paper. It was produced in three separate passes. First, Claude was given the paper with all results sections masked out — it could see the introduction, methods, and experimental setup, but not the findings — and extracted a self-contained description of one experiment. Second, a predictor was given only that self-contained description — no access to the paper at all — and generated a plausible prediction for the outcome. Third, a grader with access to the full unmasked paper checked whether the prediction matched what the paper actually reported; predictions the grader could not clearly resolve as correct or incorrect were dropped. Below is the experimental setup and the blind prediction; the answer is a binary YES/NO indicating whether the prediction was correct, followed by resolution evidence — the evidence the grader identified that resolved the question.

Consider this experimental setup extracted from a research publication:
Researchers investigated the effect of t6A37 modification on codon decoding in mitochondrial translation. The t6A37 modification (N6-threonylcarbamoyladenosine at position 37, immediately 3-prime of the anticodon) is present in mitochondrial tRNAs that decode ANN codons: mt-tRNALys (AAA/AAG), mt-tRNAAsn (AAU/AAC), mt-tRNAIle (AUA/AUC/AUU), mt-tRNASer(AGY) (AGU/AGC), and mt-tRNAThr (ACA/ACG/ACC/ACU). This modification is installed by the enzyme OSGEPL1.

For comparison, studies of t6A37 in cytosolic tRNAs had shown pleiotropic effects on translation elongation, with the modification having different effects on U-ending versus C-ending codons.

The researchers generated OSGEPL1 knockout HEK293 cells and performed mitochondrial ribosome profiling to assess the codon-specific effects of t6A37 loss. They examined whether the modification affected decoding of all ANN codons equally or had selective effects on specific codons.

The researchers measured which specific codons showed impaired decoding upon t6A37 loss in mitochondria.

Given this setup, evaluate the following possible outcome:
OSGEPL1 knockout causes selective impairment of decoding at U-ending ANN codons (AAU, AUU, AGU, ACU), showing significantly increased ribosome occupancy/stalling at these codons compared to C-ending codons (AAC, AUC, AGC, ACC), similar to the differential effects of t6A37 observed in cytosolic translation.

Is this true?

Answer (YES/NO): NO